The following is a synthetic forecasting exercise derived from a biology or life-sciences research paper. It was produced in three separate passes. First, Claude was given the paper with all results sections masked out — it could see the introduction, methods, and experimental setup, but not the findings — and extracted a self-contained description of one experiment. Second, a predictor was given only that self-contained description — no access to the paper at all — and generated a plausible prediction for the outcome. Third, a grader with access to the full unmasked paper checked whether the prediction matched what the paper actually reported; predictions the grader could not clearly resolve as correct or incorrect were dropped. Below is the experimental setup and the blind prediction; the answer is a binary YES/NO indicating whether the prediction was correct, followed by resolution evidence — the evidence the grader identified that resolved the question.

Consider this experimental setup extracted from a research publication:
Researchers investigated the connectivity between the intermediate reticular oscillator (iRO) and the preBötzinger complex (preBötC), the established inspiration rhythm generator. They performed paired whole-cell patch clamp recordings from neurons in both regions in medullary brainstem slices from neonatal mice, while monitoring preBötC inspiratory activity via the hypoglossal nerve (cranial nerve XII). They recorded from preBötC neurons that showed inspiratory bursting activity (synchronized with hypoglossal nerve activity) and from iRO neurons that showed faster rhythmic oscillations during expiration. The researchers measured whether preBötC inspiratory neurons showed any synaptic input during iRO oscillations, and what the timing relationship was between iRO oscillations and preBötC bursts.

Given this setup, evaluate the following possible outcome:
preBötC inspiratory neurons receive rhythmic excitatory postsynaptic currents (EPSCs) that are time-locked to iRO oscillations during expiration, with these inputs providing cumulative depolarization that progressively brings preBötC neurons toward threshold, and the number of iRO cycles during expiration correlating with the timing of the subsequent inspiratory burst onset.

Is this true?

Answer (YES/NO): NO